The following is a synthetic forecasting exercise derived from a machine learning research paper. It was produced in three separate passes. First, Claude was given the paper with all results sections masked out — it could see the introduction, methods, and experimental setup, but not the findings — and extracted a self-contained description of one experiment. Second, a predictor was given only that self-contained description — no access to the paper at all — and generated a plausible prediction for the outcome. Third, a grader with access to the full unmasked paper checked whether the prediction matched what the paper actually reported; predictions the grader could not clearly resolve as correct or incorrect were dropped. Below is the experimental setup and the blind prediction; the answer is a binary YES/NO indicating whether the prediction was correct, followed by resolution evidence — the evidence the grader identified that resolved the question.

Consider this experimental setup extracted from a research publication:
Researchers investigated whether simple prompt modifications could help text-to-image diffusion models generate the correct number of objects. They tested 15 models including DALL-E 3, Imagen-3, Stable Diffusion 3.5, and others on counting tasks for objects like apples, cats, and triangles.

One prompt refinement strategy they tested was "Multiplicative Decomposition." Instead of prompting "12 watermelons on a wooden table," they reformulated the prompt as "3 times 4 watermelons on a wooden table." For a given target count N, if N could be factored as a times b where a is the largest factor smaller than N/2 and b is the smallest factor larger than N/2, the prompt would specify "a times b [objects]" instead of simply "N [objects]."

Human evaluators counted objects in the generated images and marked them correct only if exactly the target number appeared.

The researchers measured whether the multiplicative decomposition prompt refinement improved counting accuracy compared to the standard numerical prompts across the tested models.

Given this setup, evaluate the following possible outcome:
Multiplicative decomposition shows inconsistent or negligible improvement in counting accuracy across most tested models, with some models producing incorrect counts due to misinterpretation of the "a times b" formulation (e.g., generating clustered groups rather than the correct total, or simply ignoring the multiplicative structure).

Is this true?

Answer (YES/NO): NO